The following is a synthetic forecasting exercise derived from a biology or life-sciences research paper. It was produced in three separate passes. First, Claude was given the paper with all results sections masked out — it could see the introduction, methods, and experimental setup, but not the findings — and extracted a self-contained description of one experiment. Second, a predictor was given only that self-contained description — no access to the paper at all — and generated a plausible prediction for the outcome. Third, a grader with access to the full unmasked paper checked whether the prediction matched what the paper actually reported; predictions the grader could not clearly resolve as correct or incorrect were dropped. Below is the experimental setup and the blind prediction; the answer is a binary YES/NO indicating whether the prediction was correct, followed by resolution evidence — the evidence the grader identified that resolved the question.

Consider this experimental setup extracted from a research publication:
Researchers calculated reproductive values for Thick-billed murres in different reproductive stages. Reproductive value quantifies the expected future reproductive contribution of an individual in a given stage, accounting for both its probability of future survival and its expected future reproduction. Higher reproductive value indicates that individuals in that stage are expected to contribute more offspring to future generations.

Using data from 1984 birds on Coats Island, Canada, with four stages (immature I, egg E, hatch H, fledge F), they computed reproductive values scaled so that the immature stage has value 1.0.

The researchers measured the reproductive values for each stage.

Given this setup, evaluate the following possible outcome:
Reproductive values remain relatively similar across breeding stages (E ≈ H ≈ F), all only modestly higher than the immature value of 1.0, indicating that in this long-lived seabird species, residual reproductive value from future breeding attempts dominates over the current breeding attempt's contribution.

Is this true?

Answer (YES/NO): NO